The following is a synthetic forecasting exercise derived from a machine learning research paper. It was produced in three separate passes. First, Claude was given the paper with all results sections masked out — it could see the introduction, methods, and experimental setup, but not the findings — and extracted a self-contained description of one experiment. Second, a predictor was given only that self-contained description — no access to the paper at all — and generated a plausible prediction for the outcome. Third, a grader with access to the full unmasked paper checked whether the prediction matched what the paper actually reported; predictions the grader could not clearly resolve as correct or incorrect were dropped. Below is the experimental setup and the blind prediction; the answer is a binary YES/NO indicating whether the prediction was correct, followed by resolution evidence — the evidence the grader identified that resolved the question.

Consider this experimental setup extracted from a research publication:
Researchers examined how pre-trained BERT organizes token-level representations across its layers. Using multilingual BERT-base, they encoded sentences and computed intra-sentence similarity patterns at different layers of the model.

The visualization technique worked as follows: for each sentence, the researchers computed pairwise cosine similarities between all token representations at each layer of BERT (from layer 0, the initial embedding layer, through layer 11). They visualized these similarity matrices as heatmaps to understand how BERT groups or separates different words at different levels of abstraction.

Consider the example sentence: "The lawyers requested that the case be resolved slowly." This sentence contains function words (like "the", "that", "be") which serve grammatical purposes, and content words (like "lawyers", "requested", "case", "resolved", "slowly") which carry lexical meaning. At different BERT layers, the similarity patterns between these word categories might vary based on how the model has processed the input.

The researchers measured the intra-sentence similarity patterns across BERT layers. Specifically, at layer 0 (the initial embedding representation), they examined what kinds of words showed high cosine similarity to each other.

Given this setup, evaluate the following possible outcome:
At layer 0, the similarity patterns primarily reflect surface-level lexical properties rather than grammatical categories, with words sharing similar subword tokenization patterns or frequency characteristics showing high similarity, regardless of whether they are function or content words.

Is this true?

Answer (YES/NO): NO